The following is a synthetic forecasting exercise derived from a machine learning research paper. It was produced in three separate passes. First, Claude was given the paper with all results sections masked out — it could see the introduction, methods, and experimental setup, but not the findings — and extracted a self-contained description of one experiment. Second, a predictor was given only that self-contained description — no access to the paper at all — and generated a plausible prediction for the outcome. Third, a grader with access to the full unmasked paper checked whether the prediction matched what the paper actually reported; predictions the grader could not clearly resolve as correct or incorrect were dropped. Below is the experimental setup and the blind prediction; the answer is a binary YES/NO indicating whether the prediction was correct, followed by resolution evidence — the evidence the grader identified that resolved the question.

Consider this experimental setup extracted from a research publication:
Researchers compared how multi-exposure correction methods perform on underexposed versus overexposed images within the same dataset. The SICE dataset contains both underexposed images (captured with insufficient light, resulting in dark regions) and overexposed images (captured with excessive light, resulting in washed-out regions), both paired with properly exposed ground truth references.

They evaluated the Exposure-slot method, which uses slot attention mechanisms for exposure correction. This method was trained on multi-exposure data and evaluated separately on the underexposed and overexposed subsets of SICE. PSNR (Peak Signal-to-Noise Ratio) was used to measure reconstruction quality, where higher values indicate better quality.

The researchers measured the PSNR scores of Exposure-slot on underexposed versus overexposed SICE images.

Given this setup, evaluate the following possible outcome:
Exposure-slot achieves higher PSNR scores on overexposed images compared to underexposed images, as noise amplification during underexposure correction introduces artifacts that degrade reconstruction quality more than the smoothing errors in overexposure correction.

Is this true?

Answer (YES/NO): NO